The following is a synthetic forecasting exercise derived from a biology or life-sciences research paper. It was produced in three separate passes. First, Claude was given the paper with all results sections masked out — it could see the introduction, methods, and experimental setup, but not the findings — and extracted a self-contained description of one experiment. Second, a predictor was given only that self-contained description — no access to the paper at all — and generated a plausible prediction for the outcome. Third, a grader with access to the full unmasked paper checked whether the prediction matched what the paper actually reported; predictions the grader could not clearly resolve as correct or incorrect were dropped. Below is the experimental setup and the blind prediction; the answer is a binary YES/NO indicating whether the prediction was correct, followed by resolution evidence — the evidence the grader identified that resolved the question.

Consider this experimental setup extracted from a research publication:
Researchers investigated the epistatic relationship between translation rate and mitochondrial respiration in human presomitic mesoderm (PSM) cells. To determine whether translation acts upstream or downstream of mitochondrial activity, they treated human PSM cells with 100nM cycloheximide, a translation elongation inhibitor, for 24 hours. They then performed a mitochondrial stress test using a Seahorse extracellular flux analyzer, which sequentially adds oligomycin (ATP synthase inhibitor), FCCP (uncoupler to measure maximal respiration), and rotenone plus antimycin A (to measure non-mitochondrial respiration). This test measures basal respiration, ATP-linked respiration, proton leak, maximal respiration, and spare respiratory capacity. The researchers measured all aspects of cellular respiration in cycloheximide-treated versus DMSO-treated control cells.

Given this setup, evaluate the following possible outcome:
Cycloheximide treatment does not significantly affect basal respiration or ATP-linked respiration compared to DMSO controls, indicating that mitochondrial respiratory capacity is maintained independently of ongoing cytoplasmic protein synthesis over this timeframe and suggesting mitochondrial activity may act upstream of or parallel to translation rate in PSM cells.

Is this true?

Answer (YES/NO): YES